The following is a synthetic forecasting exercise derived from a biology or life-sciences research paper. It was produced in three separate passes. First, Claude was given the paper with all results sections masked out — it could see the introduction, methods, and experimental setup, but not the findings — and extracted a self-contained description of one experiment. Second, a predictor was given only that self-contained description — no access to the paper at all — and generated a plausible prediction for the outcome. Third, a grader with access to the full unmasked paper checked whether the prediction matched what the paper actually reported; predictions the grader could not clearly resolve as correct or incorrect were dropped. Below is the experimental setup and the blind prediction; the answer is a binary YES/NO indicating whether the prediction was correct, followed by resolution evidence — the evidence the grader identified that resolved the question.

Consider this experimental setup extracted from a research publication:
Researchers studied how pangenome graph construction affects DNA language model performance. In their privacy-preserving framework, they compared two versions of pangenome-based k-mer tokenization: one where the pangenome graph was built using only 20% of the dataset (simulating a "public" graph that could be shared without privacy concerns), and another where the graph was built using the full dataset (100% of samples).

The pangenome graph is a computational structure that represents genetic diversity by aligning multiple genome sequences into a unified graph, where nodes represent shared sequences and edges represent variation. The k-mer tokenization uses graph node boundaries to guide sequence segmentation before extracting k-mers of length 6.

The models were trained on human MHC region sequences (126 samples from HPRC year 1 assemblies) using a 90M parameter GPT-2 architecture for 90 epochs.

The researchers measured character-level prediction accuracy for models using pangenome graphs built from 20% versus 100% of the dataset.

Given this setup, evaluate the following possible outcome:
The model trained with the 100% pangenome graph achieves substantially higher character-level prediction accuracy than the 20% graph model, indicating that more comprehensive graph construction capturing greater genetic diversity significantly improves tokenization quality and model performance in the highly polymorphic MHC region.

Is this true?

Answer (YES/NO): NO